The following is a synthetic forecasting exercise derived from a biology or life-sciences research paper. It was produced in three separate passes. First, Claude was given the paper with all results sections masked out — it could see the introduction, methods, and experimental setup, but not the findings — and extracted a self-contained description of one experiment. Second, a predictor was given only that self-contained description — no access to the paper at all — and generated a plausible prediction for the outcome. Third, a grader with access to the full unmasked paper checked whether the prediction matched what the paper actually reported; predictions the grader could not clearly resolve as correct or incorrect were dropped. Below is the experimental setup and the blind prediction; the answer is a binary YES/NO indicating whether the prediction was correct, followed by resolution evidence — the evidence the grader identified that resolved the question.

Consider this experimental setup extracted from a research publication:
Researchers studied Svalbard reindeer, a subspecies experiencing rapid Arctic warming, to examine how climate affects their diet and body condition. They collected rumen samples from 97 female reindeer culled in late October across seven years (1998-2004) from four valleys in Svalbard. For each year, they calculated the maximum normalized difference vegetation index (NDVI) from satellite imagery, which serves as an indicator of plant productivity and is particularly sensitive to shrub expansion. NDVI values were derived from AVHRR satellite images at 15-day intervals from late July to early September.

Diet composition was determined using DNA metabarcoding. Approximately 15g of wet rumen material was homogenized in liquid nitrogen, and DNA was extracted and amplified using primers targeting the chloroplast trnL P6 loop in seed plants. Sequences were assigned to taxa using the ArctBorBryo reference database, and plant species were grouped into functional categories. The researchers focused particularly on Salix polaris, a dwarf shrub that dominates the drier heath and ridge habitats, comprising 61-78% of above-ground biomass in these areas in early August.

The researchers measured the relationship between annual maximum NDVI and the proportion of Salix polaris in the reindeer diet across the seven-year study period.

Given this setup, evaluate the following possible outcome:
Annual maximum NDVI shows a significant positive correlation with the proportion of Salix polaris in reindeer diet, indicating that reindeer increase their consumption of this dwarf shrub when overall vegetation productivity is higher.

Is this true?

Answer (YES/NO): YES